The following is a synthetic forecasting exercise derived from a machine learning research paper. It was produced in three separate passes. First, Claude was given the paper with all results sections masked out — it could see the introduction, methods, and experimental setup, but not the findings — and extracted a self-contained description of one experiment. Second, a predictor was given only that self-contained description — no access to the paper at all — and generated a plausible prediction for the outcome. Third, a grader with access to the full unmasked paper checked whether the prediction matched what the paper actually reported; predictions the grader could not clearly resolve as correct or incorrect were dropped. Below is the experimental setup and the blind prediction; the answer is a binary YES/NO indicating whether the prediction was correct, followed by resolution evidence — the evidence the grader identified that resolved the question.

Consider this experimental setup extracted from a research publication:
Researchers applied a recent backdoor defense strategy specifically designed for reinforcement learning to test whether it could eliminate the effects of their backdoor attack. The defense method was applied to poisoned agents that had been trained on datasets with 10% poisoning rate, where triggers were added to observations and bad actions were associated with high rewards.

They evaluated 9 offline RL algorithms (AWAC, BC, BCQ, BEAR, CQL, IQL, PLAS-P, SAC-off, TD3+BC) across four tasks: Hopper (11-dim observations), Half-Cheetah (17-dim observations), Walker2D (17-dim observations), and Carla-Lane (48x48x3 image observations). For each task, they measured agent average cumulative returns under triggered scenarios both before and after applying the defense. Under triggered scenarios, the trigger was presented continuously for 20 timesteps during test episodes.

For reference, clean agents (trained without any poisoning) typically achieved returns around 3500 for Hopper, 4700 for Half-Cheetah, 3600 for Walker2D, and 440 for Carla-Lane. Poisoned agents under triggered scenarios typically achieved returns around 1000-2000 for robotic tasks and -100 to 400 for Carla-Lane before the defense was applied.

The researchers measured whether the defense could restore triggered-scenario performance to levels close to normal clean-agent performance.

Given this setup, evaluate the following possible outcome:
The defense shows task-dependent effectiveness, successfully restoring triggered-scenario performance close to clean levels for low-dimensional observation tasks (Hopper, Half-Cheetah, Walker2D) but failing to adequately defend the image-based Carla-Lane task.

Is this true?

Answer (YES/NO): NO